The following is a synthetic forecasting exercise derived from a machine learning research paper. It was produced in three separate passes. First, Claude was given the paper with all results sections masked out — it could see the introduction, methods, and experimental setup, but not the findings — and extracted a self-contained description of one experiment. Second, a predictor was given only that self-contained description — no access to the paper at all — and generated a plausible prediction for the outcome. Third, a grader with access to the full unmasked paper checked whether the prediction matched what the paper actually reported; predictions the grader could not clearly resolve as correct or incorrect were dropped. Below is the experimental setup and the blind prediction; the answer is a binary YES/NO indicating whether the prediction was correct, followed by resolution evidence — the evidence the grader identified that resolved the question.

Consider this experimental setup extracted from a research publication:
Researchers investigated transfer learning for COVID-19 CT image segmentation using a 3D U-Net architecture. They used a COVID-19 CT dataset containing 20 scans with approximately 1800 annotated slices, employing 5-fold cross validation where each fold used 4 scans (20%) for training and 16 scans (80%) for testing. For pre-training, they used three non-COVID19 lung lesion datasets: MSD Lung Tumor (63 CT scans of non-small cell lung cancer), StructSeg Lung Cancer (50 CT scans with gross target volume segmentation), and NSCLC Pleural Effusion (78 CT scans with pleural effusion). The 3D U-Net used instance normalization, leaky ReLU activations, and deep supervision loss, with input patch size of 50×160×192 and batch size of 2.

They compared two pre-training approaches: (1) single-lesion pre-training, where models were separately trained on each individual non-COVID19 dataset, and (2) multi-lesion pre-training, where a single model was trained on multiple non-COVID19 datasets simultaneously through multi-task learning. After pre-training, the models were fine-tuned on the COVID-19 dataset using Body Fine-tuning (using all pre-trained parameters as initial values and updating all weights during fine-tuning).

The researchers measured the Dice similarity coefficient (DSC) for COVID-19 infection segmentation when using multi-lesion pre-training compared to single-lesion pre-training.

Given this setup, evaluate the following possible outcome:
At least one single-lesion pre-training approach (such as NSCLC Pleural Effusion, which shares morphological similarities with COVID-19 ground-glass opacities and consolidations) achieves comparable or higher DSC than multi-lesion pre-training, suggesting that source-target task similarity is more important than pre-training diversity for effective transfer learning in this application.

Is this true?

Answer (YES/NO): NO